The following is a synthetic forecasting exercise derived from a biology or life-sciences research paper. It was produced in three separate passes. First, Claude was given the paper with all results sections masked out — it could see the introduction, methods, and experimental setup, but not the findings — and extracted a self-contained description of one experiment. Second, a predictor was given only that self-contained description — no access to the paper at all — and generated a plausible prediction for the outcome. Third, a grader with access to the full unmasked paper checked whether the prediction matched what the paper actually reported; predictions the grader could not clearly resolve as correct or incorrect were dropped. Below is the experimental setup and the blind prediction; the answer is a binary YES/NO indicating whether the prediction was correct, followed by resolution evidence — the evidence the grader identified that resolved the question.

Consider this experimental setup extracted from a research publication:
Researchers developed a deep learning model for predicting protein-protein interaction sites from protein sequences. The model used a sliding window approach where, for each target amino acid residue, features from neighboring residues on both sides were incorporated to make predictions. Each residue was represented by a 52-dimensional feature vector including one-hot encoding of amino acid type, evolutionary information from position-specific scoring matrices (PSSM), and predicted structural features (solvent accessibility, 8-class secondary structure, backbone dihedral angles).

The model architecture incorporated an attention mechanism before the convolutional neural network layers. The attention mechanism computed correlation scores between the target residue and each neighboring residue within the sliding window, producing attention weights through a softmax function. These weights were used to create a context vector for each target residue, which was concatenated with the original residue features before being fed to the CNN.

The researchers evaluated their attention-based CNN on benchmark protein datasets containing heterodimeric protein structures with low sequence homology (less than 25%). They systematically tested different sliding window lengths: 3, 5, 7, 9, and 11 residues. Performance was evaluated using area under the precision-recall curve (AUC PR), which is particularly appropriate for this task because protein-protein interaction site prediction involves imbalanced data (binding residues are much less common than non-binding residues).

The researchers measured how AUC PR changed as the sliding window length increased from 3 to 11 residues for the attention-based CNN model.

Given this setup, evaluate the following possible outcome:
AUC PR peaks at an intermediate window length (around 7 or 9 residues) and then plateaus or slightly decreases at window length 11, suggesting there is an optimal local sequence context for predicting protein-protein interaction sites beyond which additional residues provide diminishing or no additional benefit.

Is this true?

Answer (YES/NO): NO